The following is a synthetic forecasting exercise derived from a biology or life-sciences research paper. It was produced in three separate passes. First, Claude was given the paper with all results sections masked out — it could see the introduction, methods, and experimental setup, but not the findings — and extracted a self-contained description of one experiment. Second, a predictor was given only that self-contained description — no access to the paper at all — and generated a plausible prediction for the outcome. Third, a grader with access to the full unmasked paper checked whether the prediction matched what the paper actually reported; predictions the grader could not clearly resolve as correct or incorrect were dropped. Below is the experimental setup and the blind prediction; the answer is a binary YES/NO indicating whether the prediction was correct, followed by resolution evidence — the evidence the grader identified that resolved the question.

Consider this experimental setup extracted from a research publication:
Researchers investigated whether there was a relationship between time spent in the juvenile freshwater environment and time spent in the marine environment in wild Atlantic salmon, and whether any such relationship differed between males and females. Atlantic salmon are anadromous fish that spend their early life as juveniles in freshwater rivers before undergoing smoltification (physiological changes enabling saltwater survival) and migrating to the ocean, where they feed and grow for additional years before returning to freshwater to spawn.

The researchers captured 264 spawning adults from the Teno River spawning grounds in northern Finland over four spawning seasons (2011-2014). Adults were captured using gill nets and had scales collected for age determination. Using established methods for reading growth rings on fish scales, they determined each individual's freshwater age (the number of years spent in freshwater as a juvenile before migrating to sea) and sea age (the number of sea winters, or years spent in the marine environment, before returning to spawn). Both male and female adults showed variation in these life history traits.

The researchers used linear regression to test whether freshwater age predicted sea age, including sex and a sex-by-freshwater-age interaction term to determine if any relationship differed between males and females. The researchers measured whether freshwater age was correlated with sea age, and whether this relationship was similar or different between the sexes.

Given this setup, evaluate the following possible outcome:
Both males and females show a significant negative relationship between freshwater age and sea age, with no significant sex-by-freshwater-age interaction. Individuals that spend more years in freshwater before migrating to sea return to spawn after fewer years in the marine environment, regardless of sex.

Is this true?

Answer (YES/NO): NO